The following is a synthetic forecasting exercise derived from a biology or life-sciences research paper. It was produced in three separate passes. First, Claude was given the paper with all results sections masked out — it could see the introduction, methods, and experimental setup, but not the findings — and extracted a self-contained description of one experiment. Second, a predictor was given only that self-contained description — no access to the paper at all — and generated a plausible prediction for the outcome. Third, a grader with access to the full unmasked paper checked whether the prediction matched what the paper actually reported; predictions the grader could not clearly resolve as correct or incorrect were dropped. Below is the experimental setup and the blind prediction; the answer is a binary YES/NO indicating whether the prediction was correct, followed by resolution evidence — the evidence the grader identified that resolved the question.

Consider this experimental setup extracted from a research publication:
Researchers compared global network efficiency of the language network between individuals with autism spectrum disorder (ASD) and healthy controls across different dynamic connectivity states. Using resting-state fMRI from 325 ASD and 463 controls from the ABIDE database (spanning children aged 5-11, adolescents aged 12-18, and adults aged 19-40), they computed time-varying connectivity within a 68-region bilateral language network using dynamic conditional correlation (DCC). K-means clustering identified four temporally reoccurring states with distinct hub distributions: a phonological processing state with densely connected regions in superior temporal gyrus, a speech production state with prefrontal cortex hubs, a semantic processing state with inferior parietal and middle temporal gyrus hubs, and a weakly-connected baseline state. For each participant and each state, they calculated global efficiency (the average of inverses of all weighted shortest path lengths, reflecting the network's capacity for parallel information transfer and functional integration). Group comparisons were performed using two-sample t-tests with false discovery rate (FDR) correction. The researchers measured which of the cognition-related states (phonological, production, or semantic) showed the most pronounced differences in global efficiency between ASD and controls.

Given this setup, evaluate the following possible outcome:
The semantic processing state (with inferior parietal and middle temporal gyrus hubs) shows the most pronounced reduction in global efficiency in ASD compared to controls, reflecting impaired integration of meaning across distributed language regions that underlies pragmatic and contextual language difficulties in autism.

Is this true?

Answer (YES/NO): NO